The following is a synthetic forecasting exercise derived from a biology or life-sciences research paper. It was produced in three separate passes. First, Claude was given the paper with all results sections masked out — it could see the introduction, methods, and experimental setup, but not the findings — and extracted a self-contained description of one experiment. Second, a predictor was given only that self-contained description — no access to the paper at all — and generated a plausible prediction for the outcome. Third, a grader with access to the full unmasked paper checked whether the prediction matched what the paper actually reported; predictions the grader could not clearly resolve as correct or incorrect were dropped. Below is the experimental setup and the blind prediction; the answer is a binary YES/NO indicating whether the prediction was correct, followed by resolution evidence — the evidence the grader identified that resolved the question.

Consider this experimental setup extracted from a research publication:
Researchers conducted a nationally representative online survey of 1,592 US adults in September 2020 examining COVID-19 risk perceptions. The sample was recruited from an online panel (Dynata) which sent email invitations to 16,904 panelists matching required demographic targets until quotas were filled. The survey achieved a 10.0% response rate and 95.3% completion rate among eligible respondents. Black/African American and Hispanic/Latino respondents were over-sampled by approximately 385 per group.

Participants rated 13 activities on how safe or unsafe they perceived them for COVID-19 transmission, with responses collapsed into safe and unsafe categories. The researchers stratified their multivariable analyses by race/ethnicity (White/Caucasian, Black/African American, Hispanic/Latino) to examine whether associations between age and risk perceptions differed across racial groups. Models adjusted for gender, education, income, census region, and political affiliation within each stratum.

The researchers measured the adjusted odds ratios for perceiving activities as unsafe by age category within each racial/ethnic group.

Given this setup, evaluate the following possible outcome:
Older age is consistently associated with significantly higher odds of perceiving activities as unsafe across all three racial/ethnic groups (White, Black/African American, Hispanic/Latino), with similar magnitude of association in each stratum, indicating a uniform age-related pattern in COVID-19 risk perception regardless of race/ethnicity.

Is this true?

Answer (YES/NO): NO